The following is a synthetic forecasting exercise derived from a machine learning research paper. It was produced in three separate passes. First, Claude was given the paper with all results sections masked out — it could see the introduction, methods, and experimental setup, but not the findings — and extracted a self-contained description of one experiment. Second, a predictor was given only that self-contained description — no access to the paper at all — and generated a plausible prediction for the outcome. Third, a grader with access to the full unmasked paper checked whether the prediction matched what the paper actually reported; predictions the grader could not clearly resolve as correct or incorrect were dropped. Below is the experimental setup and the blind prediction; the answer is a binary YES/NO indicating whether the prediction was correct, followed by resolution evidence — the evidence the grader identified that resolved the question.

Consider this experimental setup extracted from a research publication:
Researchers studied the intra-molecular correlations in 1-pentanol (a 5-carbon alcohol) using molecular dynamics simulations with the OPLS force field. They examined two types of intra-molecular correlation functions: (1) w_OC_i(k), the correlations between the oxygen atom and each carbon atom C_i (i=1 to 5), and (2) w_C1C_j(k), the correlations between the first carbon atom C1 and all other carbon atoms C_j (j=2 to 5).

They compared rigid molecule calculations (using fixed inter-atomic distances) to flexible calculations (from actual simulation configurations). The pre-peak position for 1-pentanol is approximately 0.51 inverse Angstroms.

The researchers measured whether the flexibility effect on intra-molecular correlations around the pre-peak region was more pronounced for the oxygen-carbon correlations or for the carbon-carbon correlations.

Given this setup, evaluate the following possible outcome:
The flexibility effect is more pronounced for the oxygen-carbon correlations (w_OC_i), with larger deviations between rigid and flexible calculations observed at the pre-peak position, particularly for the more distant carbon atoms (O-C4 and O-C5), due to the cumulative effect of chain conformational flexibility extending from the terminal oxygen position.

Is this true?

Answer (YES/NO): YES